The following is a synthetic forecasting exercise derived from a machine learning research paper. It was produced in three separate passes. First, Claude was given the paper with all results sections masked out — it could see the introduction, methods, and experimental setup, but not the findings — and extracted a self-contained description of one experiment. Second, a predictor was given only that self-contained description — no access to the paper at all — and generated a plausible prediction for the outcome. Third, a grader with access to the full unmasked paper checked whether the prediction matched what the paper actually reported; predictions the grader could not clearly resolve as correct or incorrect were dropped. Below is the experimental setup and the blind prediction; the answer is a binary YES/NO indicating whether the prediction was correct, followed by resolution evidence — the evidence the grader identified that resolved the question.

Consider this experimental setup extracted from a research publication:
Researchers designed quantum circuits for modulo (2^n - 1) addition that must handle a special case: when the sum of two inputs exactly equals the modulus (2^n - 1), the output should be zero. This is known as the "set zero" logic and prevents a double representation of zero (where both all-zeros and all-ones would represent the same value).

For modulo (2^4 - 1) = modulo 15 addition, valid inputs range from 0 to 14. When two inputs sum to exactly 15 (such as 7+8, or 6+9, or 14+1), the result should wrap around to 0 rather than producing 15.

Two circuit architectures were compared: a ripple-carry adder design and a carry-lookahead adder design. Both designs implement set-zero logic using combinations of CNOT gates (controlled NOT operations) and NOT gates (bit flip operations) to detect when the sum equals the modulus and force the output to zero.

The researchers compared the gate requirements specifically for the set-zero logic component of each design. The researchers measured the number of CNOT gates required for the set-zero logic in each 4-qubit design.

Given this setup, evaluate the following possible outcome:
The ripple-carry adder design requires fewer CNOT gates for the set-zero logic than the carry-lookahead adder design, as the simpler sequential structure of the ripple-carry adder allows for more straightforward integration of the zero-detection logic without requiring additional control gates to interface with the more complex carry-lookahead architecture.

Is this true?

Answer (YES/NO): NO